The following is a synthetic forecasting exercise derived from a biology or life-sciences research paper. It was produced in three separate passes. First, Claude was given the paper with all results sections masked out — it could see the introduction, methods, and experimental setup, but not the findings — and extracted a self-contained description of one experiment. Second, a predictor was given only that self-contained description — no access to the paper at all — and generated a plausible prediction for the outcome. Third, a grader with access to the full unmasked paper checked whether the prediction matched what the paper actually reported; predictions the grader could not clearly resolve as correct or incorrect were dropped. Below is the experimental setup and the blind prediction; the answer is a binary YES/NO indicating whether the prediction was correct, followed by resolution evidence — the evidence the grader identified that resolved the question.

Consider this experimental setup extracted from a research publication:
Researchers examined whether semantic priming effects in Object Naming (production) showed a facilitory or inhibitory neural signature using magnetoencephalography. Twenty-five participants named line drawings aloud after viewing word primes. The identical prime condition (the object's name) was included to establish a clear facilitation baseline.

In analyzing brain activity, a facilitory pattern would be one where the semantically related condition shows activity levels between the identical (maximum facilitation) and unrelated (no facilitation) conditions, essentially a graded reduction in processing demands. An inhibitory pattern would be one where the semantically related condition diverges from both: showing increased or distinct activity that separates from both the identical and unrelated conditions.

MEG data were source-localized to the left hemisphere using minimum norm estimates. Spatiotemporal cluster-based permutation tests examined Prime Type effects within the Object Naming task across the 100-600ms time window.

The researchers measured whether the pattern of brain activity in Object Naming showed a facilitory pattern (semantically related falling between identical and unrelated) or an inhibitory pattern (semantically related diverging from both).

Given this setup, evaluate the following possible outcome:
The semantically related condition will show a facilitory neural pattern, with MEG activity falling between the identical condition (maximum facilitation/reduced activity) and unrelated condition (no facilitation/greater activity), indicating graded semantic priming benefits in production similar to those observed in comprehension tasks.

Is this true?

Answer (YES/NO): NO